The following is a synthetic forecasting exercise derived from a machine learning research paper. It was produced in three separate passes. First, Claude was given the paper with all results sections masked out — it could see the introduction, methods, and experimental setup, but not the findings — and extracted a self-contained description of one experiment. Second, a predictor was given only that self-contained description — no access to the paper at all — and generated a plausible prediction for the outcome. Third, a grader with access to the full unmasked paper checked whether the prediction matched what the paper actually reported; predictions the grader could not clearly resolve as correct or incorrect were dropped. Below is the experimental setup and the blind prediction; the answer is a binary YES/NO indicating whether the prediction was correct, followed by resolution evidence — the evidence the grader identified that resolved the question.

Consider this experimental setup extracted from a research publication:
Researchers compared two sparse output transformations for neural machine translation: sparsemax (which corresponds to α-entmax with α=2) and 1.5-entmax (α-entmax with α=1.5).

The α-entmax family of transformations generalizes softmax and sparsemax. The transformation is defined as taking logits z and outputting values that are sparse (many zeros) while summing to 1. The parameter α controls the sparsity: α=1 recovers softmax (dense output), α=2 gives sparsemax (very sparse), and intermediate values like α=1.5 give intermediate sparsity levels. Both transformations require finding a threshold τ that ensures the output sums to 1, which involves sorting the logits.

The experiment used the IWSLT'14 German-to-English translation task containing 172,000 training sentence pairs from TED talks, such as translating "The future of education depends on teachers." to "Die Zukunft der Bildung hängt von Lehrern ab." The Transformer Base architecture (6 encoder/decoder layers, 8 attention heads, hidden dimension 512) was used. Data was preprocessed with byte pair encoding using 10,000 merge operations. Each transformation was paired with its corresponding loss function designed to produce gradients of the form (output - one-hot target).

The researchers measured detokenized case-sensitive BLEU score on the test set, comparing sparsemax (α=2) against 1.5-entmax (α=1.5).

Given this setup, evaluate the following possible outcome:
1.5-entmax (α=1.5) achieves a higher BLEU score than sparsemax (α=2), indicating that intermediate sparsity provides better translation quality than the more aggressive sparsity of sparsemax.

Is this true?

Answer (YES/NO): YES